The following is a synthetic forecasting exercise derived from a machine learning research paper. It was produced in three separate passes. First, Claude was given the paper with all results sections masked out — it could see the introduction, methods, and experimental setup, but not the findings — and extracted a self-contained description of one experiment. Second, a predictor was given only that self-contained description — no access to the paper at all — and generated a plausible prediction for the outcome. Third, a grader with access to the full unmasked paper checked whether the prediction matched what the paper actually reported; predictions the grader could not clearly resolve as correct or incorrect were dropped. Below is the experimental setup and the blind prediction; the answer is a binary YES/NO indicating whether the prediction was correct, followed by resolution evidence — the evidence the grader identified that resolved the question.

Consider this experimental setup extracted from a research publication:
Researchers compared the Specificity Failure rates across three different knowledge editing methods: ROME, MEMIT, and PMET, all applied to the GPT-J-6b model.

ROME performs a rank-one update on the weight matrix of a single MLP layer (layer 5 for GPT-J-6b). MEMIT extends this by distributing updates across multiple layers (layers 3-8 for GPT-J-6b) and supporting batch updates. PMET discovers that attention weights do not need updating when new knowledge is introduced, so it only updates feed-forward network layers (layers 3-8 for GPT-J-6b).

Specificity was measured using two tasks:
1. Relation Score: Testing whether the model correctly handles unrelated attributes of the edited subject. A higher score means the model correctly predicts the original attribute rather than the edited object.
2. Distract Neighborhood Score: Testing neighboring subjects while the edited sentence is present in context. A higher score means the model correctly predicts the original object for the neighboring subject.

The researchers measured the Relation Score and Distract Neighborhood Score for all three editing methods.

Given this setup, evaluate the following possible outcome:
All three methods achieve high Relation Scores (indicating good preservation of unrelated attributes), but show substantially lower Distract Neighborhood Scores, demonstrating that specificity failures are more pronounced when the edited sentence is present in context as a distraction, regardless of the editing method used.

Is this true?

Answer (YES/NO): NO